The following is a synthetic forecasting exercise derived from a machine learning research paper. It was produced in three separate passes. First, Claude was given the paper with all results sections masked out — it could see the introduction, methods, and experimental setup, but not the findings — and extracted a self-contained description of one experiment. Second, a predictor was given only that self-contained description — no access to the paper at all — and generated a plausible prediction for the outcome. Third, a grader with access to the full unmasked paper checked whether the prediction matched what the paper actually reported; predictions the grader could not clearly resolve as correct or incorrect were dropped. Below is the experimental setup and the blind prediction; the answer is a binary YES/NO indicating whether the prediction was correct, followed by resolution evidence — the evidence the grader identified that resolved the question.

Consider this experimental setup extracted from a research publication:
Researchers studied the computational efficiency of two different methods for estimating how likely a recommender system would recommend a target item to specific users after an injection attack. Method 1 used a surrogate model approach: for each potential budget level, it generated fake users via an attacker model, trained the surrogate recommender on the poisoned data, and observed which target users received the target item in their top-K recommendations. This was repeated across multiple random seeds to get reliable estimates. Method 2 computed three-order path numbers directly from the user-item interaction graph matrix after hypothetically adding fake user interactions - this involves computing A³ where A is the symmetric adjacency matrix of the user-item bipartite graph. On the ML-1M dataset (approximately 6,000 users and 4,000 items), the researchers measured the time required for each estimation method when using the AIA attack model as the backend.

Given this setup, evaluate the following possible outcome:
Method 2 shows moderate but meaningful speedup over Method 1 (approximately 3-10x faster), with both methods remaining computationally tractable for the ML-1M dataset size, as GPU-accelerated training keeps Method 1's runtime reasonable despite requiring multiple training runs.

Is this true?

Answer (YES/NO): NO